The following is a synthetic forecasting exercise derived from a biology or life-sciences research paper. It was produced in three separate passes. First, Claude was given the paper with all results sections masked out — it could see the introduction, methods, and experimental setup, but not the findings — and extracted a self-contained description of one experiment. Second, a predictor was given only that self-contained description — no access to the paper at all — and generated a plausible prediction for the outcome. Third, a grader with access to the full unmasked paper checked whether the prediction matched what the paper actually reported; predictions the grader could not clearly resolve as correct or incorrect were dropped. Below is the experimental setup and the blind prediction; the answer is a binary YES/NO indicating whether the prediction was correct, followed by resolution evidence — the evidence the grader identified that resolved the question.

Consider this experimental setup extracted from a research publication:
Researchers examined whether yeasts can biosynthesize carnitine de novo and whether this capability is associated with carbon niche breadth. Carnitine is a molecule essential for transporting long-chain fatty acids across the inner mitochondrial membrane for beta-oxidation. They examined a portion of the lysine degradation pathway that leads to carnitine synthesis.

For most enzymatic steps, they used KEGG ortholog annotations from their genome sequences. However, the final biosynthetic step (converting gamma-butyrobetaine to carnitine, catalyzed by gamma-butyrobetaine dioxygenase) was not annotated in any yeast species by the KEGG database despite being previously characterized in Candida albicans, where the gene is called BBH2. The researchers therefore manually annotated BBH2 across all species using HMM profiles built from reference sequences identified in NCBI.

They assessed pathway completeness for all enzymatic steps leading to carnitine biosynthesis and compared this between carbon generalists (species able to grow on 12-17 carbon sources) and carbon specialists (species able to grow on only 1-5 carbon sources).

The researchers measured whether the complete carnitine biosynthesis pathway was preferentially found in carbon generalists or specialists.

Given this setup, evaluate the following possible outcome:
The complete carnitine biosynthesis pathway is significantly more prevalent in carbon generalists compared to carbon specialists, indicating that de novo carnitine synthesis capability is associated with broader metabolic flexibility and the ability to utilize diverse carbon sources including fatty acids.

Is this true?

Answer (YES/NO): YES